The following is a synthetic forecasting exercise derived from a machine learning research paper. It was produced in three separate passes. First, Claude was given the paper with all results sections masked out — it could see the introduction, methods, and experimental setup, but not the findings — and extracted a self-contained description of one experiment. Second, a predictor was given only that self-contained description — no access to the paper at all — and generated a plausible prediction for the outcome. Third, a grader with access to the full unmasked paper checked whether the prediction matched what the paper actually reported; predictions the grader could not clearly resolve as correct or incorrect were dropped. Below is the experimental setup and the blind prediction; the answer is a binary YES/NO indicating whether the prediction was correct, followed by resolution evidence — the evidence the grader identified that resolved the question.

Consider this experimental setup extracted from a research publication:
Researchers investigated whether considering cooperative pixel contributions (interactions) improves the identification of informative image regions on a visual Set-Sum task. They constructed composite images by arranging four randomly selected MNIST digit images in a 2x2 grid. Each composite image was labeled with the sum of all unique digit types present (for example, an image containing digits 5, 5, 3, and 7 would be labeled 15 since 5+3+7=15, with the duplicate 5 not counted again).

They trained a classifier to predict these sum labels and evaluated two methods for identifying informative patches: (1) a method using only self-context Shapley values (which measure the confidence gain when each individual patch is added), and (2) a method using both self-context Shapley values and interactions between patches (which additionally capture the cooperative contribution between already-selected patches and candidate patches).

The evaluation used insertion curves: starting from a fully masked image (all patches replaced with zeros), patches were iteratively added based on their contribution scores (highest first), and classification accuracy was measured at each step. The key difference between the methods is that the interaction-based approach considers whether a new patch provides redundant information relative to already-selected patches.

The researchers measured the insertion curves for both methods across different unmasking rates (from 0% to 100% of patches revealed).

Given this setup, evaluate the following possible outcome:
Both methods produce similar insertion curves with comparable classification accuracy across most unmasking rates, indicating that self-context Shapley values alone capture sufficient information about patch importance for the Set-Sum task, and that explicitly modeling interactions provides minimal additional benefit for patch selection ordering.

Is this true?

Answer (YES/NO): NO